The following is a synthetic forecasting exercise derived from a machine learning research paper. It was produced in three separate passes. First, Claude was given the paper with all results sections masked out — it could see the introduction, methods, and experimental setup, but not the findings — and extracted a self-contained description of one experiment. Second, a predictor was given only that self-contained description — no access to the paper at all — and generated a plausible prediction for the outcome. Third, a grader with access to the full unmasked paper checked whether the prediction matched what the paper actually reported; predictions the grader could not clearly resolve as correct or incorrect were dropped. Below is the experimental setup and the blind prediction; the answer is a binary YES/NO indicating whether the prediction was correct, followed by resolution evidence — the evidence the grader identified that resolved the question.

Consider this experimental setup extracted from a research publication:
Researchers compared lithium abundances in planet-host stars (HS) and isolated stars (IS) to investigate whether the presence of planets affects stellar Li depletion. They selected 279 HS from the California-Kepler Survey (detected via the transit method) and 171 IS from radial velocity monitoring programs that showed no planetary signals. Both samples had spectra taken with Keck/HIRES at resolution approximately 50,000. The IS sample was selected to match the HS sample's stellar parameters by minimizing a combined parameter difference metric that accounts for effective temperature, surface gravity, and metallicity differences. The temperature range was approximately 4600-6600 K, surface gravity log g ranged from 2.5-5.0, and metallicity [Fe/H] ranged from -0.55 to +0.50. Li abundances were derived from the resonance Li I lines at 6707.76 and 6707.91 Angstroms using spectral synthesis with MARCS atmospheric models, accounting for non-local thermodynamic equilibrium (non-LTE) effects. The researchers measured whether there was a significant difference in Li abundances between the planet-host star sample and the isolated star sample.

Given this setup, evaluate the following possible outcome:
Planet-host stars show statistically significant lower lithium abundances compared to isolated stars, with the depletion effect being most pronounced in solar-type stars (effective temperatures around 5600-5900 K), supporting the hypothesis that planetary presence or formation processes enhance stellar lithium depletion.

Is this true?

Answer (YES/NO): NO